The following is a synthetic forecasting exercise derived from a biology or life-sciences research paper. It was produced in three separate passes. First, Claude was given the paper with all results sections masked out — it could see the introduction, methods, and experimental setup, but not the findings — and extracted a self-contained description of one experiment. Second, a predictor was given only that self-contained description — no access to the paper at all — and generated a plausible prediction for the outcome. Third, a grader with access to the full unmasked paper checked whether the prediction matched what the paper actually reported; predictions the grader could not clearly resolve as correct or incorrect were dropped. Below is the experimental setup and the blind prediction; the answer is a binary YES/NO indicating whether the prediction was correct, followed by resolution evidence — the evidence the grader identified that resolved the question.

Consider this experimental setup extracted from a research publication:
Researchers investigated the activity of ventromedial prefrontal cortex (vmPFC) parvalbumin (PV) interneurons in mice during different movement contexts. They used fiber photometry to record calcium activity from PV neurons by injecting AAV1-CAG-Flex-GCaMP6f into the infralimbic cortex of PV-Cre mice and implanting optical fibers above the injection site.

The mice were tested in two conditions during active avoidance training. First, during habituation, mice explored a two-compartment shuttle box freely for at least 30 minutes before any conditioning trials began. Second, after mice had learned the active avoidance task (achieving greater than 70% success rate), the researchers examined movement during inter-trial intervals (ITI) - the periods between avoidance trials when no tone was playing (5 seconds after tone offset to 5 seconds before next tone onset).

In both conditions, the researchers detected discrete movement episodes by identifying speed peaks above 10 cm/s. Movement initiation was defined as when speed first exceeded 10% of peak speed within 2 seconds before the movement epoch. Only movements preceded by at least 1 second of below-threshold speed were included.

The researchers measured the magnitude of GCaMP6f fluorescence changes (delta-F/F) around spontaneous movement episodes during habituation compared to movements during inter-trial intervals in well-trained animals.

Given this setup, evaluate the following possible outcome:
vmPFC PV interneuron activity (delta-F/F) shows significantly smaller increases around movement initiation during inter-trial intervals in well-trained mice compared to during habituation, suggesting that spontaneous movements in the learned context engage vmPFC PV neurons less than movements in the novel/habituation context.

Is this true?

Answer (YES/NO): NO